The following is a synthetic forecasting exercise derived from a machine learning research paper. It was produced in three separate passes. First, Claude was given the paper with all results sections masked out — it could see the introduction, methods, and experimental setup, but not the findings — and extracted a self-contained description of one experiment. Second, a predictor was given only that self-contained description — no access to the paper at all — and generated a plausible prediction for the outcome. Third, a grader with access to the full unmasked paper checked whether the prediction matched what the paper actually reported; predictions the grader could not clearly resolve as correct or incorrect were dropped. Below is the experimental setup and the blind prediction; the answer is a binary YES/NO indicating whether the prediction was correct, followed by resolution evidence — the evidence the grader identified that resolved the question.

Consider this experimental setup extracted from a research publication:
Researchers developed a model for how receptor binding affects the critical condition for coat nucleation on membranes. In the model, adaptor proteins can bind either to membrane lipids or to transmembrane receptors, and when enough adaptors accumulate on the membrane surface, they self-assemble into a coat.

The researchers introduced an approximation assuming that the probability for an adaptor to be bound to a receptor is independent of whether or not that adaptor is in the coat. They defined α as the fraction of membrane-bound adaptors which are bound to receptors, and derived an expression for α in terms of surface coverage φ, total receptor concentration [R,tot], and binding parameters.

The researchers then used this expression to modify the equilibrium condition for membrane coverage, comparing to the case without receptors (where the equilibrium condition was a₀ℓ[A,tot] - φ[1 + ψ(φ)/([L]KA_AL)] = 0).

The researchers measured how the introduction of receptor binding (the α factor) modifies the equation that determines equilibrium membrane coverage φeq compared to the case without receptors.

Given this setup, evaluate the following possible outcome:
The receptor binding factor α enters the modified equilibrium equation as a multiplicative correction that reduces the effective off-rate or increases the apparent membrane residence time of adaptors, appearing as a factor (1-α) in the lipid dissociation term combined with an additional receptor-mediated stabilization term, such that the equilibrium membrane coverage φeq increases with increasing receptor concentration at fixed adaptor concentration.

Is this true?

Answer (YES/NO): NO